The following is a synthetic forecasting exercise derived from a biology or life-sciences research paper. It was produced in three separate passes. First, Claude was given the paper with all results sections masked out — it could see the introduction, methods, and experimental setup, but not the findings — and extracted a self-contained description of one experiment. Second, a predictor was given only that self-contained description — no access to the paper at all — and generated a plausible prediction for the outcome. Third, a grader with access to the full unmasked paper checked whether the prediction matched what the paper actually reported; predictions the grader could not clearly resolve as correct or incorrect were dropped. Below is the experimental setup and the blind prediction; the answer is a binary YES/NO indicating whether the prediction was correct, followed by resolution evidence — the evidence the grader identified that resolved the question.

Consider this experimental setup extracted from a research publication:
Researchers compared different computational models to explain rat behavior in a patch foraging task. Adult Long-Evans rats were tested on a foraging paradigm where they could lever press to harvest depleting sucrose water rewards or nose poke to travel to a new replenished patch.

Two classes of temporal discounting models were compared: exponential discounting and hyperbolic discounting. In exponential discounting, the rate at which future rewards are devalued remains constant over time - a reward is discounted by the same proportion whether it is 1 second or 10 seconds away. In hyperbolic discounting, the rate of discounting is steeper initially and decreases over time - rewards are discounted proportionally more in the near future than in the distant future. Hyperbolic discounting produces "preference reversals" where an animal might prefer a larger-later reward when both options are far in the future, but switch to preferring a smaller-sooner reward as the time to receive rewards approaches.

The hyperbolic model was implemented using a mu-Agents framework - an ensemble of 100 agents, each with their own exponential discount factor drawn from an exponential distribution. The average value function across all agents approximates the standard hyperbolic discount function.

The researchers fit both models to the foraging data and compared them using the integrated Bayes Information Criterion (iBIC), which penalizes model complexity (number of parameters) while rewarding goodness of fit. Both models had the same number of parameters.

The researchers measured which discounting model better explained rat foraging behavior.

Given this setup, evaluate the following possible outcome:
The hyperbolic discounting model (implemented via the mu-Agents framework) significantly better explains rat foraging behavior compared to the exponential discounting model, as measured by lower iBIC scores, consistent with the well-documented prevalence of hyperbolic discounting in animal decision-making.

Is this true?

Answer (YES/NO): NO